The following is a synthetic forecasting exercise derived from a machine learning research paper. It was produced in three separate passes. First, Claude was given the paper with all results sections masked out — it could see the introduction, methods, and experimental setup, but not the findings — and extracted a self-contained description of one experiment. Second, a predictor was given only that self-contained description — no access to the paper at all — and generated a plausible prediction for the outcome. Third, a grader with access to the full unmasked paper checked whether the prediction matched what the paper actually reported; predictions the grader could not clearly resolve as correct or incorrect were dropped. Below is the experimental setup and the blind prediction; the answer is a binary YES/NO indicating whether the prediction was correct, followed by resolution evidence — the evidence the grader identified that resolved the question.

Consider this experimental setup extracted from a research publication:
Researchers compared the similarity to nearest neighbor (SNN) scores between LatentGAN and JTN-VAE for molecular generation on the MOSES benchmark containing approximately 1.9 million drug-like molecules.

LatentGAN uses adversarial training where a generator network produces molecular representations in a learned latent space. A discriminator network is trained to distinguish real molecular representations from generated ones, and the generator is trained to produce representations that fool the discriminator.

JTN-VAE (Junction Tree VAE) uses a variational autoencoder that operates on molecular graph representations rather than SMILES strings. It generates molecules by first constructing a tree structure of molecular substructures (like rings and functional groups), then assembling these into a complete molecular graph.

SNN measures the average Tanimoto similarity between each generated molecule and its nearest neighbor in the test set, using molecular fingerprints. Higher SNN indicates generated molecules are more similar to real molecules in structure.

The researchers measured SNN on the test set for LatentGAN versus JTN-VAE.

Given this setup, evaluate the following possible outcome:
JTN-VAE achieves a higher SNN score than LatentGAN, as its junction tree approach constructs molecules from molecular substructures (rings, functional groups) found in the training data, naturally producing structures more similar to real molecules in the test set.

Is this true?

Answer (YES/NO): YES